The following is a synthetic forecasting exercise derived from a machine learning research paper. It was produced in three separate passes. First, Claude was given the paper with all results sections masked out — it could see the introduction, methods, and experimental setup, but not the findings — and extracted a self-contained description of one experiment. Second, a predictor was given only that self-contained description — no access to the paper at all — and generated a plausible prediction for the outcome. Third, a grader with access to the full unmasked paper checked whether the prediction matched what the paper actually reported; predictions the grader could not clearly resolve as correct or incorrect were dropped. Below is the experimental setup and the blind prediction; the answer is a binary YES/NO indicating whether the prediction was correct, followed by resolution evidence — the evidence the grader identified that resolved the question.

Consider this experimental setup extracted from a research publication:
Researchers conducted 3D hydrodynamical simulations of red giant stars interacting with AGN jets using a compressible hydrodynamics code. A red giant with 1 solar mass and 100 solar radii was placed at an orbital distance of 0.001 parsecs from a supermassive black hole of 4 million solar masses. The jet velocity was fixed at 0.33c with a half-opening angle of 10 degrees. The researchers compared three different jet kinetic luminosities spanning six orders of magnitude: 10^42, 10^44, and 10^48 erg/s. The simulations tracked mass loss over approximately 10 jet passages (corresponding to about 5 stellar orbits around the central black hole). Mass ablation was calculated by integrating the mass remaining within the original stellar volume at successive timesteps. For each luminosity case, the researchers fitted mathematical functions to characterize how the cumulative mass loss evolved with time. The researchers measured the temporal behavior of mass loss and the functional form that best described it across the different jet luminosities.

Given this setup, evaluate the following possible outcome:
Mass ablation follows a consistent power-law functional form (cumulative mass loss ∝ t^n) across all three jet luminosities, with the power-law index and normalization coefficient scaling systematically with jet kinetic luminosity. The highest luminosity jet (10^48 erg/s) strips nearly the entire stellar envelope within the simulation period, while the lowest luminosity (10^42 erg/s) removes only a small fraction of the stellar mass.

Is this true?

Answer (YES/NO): NO